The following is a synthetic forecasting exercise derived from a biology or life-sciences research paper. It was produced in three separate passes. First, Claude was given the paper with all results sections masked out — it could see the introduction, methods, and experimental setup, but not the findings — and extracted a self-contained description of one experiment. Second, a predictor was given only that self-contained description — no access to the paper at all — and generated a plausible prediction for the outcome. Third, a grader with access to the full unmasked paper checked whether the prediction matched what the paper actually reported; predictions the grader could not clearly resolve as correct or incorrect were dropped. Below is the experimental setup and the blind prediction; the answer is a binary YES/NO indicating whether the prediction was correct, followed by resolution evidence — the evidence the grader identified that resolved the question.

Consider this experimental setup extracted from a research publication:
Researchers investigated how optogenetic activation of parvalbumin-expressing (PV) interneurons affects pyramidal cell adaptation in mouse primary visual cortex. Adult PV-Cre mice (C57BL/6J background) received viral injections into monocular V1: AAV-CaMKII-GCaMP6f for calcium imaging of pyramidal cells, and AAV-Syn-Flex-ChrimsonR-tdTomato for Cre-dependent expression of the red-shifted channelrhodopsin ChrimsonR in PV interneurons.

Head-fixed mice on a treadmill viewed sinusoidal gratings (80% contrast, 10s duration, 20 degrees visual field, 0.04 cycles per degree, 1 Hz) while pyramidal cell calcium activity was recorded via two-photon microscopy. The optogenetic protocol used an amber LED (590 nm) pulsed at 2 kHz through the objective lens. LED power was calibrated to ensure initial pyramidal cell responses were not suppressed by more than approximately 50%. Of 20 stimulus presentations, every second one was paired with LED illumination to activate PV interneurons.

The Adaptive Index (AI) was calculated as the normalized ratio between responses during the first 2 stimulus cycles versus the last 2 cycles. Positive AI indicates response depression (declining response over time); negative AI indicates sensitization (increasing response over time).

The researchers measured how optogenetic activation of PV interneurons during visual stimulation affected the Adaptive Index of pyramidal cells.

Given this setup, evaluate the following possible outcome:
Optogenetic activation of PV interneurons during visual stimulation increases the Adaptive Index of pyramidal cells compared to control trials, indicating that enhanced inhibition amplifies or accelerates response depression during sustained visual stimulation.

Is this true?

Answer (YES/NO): YES